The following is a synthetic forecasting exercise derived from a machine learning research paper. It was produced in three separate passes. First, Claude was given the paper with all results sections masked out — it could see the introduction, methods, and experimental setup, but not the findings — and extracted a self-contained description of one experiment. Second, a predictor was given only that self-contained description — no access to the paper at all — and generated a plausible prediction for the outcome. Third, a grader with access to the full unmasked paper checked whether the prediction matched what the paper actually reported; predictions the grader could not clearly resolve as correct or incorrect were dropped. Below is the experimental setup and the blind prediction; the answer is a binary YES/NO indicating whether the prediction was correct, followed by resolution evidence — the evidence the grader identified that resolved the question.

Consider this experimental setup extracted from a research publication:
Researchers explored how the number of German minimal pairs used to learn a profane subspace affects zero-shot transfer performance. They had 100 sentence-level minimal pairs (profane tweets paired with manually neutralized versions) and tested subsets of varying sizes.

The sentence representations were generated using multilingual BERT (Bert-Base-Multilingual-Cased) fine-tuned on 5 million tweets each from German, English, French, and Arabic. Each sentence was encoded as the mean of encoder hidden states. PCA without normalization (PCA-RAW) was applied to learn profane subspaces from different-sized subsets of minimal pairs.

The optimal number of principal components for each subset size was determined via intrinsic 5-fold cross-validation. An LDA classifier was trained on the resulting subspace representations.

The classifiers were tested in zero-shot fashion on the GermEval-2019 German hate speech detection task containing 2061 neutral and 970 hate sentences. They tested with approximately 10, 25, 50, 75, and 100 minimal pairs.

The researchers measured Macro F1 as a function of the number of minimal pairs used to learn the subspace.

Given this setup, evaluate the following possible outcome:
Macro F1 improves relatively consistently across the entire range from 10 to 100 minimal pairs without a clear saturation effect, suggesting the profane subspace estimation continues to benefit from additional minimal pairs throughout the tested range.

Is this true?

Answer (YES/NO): NO